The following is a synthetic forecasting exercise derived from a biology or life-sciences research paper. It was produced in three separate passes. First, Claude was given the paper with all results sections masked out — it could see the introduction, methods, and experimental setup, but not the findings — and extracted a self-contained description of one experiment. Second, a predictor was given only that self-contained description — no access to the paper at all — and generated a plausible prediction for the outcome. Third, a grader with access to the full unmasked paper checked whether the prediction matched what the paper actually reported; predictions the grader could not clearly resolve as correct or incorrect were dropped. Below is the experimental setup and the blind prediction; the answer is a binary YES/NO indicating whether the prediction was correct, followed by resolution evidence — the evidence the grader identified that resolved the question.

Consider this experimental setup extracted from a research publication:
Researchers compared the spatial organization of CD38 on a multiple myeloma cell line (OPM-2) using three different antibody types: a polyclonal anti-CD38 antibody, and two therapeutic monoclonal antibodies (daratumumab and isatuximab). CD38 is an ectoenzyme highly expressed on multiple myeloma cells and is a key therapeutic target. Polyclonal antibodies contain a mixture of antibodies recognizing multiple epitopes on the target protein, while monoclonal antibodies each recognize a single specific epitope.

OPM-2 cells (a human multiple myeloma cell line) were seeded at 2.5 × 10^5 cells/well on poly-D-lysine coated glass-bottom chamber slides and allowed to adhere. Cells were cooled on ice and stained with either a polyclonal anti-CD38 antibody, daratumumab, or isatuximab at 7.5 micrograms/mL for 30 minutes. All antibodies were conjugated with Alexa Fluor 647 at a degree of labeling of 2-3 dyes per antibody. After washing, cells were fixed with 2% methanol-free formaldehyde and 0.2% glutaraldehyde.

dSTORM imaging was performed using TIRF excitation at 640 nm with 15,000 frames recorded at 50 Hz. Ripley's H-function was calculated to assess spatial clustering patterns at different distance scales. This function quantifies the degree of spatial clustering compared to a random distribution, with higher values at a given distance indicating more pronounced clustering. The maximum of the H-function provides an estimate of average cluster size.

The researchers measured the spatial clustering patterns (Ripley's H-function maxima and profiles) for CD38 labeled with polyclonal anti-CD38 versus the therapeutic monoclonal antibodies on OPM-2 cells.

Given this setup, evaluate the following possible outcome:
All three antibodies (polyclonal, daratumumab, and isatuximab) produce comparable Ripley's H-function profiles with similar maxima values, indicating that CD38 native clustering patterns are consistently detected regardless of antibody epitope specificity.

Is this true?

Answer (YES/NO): NO